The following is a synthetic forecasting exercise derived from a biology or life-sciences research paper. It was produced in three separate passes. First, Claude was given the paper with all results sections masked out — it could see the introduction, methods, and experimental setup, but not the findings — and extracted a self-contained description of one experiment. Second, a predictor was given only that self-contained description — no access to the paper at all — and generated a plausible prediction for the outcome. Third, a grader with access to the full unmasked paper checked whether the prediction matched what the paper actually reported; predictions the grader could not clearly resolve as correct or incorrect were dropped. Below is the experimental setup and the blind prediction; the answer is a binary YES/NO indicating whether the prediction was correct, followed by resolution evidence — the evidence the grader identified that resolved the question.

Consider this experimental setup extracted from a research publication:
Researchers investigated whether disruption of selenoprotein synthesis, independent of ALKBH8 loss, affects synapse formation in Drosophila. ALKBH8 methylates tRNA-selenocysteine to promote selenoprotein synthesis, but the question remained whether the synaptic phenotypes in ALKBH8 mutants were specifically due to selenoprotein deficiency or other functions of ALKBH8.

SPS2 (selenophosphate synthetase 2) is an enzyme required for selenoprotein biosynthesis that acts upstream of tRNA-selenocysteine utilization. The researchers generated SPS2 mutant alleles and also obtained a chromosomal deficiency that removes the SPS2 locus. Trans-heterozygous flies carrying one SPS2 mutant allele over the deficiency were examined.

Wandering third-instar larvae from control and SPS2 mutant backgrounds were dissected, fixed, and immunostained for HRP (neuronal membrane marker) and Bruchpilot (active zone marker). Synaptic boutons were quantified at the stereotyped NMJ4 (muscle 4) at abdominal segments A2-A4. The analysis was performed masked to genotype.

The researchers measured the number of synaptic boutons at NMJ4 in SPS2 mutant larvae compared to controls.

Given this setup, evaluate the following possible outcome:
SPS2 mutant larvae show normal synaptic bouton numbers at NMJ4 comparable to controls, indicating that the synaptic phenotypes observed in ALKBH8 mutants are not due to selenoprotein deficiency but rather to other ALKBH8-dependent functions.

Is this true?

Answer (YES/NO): NO